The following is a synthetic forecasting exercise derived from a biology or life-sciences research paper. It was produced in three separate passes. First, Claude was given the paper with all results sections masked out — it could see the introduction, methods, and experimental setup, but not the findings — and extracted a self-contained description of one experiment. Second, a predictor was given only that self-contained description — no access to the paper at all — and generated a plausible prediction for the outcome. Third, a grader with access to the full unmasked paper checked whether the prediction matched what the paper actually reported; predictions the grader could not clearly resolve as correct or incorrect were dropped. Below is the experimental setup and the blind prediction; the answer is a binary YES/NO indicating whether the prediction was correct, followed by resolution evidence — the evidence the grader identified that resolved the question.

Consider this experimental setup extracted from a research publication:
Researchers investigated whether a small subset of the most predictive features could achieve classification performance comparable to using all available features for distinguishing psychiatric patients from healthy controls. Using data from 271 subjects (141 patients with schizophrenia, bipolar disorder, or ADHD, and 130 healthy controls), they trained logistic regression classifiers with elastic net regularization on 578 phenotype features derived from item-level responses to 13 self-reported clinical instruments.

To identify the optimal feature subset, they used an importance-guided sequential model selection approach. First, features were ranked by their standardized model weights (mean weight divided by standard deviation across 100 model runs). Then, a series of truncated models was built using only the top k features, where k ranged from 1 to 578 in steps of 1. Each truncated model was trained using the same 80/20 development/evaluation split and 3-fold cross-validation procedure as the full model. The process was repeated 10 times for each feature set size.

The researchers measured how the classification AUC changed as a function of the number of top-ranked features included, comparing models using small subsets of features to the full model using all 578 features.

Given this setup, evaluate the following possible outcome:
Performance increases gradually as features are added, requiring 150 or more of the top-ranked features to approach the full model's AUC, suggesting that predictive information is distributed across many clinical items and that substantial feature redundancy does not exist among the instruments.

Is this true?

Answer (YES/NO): NO